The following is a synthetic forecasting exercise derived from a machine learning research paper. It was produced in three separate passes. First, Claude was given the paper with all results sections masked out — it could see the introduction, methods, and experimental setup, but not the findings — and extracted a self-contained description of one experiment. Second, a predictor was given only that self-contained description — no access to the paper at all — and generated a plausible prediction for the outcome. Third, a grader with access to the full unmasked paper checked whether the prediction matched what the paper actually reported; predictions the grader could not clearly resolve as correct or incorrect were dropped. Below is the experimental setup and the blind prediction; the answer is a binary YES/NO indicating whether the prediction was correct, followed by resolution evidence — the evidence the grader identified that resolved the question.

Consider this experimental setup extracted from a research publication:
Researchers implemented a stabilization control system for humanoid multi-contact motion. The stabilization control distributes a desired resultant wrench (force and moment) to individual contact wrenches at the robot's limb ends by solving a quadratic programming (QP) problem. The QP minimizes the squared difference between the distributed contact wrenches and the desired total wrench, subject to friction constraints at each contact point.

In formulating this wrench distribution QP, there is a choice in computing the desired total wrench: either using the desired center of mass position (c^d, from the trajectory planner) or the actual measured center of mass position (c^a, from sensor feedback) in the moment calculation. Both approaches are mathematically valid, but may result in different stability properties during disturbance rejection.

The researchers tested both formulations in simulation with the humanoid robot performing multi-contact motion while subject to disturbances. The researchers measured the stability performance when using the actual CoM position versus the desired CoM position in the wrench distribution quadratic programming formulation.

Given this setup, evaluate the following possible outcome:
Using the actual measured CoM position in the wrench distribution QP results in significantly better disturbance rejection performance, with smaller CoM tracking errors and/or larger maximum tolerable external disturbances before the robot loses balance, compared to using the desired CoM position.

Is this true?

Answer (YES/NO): YES